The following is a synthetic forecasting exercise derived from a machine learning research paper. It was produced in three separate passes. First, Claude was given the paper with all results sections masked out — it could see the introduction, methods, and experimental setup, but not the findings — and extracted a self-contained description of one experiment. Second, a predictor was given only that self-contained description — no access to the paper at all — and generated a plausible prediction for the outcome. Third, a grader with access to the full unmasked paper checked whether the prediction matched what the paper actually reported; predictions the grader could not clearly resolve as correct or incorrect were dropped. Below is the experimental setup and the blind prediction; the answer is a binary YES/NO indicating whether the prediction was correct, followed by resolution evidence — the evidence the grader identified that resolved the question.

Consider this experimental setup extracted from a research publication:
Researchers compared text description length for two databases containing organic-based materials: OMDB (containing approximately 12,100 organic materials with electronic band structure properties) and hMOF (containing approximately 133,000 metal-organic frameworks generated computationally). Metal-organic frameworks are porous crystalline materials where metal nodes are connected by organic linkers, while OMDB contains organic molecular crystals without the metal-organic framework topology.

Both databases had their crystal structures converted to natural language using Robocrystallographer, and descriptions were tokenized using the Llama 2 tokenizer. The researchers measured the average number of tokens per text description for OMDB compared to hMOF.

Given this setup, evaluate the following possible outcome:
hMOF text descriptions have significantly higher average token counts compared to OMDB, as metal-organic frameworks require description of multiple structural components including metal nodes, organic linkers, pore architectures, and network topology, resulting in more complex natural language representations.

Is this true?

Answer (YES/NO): YES